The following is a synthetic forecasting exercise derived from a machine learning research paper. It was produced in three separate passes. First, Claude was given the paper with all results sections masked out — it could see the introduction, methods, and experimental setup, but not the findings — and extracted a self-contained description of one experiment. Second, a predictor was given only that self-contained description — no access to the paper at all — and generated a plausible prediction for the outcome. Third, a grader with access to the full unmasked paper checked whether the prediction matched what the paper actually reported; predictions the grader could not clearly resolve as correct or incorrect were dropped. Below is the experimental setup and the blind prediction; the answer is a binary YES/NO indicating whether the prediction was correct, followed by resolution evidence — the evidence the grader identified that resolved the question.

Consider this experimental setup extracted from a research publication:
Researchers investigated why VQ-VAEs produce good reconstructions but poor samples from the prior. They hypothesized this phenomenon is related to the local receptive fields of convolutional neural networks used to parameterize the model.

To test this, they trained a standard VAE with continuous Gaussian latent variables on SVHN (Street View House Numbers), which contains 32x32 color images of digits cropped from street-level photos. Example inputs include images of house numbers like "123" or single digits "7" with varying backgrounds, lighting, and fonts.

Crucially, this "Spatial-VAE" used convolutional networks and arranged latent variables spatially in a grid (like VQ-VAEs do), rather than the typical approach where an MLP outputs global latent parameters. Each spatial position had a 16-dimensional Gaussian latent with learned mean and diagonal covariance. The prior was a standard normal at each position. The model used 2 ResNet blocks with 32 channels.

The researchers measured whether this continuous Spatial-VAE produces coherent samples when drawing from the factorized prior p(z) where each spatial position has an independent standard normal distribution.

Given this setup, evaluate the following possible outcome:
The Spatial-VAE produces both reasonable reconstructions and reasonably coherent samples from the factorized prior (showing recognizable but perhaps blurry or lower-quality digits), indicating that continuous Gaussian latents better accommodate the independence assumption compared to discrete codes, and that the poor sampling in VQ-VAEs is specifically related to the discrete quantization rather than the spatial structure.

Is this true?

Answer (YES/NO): NO